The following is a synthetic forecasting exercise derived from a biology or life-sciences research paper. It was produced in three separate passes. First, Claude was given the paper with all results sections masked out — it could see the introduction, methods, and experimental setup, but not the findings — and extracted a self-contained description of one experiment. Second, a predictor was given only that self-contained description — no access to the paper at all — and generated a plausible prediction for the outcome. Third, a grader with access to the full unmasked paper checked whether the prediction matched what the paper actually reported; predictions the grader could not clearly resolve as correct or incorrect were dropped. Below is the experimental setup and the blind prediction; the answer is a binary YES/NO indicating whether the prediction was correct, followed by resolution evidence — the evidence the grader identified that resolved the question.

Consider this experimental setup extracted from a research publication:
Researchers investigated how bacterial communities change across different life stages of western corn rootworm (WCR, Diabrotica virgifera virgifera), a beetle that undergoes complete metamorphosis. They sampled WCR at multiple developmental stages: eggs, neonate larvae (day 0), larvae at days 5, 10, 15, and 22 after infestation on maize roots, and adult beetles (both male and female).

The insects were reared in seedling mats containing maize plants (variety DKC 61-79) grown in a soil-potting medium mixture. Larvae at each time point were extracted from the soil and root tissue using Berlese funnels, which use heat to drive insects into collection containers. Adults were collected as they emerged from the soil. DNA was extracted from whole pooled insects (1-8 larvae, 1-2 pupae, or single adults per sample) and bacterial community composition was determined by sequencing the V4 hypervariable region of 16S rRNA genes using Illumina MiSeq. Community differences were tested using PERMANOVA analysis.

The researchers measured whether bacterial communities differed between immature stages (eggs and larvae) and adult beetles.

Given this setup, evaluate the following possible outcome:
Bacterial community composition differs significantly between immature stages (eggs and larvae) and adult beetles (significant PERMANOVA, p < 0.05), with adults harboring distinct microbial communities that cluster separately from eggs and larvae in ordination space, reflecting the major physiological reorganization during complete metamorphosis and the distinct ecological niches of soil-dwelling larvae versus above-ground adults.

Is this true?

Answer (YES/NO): NO